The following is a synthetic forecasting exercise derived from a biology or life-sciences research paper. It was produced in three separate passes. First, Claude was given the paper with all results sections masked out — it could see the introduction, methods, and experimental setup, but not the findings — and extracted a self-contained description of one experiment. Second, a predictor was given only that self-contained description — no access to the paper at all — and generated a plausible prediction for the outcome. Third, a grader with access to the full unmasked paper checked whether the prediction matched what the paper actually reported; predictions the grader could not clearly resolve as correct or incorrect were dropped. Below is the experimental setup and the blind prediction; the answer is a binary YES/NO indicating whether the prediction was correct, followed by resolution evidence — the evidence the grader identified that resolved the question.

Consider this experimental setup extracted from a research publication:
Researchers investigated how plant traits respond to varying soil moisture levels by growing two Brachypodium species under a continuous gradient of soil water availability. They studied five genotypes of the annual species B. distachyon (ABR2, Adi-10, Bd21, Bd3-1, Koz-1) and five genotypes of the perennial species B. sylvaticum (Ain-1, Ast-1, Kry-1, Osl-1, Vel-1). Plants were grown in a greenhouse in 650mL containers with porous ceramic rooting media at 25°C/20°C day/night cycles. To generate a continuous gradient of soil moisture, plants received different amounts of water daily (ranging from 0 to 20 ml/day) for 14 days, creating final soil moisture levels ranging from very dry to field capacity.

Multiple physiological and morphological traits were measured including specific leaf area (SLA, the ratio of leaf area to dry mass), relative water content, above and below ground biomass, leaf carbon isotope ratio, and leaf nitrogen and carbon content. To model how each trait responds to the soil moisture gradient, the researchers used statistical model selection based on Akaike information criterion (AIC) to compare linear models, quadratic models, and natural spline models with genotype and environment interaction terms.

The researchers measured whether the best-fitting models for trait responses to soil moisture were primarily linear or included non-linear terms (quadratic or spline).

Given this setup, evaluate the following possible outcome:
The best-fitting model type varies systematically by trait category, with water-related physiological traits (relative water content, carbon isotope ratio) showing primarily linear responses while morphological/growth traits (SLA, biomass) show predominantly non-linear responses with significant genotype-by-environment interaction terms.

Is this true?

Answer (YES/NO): NO